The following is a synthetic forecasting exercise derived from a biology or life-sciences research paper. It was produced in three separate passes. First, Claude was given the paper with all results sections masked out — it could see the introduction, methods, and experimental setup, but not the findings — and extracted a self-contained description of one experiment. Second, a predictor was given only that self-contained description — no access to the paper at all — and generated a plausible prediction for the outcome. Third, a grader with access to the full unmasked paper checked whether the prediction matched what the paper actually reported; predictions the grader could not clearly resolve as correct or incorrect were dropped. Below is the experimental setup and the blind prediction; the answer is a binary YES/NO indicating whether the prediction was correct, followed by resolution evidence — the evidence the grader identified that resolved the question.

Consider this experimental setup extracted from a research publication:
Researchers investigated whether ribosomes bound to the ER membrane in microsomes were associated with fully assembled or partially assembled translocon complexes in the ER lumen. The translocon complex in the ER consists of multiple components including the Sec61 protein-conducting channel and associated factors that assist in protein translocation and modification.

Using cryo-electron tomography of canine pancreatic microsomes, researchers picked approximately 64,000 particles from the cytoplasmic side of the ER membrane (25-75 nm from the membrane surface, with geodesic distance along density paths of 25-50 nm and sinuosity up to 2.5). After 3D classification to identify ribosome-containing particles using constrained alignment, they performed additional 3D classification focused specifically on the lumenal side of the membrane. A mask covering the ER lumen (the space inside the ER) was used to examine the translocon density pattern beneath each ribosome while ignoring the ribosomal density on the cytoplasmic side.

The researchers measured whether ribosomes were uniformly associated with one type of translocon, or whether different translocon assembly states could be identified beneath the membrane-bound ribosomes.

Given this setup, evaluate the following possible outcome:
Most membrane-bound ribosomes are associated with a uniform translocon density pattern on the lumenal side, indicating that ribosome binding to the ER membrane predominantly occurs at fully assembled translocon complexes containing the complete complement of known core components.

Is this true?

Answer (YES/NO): NO